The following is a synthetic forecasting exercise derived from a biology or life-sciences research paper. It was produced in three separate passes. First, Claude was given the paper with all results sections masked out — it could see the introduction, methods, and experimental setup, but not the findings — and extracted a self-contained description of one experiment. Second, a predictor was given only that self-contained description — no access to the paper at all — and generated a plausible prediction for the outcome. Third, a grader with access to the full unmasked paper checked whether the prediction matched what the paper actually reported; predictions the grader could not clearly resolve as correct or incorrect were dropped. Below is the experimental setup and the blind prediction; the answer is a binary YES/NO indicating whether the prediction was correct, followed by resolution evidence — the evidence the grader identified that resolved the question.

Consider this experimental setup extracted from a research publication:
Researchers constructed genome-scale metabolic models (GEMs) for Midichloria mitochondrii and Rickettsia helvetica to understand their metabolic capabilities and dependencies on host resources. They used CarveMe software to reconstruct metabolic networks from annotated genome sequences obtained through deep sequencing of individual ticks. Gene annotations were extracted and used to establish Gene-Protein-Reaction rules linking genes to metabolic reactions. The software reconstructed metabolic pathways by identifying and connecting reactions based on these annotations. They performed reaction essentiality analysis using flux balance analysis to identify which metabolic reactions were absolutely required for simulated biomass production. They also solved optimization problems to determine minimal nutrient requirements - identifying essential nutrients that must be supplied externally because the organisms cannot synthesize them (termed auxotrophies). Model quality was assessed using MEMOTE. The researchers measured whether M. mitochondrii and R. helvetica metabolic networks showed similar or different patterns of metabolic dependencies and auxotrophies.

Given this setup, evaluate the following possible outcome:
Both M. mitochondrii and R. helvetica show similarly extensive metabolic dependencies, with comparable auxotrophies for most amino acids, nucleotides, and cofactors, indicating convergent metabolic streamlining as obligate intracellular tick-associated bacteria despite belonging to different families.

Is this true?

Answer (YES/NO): NO